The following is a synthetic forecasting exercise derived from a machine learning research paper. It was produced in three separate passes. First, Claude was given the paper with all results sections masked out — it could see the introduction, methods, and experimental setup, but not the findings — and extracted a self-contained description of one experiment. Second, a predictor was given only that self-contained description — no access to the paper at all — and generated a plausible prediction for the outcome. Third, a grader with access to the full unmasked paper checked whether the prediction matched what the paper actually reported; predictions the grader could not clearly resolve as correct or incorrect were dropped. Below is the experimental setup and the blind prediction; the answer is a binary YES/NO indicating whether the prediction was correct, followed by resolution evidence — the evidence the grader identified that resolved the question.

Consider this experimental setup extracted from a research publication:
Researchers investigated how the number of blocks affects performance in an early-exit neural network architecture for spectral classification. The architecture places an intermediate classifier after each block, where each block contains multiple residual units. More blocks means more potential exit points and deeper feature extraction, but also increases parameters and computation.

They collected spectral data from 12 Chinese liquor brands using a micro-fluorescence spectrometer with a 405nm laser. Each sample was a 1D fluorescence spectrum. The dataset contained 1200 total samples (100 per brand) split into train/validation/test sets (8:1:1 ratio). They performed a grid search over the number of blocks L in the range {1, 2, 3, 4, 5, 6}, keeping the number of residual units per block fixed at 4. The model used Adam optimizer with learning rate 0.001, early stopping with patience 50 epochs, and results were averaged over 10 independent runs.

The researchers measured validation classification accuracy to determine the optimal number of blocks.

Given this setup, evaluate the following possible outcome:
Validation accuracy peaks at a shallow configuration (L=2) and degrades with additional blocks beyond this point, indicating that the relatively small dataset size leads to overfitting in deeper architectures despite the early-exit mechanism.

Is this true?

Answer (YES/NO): NO